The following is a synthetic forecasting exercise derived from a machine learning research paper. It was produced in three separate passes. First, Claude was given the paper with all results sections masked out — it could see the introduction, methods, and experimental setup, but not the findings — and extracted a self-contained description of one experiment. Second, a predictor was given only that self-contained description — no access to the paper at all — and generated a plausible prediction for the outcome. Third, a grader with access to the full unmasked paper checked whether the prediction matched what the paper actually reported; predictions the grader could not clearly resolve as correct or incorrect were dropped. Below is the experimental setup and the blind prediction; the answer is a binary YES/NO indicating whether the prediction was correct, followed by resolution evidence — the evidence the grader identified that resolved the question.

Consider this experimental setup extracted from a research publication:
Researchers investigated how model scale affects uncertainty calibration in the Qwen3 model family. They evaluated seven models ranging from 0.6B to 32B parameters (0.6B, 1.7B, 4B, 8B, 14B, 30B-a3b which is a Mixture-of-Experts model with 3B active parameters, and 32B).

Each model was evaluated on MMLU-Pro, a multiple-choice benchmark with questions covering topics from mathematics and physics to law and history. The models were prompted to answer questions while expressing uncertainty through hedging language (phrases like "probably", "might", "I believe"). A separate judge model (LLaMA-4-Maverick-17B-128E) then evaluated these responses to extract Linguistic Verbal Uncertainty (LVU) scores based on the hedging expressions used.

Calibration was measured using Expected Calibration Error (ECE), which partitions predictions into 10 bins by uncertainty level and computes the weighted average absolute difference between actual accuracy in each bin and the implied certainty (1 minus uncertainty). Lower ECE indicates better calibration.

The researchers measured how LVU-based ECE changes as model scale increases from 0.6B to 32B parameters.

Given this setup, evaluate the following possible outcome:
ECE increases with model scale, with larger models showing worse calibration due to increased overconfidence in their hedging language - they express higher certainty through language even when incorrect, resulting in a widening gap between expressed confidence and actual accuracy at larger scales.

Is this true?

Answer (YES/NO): NO